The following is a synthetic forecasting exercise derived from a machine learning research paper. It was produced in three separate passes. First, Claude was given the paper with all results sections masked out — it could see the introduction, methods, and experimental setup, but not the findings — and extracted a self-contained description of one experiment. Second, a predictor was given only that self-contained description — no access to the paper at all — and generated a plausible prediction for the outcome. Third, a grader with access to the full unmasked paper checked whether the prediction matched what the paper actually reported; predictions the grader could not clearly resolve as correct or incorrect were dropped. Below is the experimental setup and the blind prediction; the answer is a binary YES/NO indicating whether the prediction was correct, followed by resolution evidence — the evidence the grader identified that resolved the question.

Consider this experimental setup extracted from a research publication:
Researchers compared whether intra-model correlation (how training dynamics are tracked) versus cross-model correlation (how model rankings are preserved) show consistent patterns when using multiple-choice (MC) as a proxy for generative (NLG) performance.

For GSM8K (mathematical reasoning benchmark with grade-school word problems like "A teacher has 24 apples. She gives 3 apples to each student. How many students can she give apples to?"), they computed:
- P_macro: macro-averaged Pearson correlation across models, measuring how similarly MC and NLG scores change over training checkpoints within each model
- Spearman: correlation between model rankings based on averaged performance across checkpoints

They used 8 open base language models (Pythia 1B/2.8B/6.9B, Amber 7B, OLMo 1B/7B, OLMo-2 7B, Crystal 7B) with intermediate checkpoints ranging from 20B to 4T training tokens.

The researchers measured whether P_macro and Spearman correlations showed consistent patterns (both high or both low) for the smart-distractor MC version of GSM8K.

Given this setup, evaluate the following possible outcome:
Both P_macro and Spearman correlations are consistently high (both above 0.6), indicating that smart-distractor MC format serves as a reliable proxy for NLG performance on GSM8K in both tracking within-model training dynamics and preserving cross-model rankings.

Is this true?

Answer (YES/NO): YES